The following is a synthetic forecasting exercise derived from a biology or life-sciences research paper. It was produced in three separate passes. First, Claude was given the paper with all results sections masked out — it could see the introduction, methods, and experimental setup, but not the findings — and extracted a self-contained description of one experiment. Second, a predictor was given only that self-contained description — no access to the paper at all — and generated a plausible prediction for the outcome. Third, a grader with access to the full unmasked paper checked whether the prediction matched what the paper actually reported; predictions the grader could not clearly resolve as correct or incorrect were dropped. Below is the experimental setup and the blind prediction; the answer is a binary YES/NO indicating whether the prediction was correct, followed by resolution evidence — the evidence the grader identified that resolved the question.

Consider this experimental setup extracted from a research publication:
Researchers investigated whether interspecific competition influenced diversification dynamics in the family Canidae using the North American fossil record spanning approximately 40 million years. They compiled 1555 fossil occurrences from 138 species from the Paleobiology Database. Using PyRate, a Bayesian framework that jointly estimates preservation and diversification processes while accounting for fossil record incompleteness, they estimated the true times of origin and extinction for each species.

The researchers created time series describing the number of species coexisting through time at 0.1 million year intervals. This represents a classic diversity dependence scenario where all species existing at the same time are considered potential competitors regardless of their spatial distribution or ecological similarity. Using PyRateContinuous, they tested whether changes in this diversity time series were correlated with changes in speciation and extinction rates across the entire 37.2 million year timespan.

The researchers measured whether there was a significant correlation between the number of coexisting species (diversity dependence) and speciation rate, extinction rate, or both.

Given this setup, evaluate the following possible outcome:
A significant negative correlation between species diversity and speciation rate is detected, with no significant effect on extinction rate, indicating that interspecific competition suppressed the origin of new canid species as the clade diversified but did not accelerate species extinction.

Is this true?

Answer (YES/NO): NO